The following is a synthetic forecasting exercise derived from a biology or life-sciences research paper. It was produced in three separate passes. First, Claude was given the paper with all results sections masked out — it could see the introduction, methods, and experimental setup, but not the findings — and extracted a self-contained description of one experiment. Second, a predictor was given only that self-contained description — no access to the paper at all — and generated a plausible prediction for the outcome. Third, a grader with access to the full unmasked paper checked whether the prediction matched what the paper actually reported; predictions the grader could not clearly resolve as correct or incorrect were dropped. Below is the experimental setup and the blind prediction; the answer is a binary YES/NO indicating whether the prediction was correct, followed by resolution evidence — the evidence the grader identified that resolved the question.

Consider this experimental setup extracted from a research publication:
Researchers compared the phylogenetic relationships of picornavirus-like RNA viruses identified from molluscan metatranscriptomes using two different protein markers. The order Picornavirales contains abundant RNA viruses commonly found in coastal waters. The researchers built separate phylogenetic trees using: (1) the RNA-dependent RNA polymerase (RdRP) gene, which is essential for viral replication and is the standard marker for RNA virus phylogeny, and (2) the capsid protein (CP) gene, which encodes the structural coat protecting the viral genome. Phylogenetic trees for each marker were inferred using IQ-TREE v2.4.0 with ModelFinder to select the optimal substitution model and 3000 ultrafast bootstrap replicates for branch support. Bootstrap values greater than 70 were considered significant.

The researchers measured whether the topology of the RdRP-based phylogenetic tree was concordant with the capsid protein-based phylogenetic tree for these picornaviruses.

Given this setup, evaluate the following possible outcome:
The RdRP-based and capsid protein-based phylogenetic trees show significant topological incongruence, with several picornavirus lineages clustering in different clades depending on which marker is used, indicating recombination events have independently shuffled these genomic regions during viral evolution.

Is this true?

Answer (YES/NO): NO